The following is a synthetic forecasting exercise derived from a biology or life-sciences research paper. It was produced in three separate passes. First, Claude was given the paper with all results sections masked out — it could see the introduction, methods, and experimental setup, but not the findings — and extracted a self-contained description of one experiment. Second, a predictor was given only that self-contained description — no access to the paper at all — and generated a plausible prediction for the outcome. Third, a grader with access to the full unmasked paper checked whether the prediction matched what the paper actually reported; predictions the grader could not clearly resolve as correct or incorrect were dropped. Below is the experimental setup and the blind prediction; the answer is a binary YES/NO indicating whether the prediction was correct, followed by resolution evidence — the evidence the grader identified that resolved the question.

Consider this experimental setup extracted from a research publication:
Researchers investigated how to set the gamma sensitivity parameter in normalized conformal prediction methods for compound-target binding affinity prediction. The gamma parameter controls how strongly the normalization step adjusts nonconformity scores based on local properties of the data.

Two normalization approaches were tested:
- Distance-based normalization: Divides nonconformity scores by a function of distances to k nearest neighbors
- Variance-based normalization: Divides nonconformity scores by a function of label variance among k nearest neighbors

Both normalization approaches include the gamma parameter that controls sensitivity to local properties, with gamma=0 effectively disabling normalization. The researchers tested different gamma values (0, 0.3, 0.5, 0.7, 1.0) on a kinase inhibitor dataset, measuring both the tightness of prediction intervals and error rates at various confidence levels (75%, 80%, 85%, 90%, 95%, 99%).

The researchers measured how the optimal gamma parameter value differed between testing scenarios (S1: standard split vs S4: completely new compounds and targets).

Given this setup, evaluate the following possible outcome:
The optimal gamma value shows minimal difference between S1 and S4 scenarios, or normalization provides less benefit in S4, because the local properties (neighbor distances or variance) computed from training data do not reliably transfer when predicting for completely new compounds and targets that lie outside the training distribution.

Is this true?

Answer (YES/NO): YES